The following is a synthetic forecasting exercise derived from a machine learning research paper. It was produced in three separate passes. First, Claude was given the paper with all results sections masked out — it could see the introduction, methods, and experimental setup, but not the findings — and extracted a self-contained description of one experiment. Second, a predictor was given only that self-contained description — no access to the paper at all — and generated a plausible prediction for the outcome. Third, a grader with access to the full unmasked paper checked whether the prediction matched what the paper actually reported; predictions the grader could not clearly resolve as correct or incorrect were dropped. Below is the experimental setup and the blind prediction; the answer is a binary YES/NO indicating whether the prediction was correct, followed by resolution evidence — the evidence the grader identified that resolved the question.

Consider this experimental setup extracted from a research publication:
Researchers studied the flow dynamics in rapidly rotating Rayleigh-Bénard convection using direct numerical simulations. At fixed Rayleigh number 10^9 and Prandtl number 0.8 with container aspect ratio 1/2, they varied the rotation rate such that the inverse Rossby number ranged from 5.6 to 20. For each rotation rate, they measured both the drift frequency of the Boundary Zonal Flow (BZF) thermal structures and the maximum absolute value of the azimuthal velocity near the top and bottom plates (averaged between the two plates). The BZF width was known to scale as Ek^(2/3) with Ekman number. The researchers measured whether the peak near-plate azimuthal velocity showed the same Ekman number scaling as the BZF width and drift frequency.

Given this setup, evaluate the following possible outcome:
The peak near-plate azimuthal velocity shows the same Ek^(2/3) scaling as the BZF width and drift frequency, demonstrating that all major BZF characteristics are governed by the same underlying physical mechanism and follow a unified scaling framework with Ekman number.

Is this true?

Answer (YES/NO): YES